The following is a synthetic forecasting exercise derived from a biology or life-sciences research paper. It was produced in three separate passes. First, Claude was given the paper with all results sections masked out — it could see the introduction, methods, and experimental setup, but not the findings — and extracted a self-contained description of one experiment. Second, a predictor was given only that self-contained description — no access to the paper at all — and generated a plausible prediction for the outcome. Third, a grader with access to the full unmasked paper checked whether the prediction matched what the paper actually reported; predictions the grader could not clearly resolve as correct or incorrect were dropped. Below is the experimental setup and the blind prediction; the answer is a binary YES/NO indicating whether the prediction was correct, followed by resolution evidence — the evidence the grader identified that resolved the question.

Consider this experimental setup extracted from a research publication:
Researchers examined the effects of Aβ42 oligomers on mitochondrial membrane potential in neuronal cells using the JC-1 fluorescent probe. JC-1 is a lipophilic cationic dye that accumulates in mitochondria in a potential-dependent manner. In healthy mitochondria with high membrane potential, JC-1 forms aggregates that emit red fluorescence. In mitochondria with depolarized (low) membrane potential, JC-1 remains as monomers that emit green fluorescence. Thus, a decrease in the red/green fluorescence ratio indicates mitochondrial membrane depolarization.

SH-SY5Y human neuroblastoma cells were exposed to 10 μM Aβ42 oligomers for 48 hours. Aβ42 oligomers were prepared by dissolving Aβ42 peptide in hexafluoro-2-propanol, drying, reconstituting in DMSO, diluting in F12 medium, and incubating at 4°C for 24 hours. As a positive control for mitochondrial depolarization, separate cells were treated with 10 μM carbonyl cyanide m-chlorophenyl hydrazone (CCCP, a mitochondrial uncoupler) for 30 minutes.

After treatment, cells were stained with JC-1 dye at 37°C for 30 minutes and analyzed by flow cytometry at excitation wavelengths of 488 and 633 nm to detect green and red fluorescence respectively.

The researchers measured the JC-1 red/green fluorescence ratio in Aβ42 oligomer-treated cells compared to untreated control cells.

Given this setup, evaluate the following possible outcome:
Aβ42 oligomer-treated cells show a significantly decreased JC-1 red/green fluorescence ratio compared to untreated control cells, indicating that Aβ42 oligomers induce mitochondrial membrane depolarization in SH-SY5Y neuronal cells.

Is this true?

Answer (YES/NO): YES